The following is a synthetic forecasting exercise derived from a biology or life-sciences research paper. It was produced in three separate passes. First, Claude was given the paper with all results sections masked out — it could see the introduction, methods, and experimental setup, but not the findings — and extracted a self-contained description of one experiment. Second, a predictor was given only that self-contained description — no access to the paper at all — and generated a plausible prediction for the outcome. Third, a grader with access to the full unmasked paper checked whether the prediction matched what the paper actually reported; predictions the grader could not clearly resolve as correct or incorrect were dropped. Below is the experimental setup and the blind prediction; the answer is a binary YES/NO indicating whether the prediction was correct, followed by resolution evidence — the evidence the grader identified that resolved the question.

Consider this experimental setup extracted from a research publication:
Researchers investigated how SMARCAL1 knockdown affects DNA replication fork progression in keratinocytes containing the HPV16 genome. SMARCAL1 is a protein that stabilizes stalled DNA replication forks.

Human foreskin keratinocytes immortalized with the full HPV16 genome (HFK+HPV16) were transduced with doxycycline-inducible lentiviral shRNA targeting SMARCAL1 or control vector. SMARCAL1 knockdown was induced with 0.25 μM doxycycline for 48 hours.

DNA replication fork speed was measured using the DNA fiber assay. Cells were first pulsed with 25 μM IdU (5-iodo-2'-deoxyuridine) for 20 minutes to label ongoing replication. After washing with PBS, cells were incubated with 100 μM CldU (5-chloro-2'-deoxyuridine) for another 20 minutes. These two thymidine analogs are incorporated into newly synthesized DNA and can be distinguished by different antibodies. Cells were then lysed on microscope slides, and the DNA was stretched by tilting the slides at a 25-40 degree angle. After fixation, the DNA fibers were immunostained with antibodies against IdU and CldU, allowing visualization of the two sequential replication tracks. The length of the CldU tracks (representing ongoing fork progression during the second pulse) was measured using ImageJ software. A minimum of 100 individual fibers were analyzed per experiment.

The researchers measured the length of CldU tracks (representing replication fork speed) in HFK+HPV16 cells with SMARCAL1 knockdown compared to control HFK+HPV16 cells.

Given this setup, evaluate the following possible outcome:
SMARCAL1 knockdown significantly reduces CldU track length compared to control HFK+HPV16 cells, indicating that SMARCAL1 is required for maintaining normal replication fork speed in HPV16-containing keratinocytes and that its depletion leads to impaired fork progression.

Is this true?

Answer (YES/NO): YES